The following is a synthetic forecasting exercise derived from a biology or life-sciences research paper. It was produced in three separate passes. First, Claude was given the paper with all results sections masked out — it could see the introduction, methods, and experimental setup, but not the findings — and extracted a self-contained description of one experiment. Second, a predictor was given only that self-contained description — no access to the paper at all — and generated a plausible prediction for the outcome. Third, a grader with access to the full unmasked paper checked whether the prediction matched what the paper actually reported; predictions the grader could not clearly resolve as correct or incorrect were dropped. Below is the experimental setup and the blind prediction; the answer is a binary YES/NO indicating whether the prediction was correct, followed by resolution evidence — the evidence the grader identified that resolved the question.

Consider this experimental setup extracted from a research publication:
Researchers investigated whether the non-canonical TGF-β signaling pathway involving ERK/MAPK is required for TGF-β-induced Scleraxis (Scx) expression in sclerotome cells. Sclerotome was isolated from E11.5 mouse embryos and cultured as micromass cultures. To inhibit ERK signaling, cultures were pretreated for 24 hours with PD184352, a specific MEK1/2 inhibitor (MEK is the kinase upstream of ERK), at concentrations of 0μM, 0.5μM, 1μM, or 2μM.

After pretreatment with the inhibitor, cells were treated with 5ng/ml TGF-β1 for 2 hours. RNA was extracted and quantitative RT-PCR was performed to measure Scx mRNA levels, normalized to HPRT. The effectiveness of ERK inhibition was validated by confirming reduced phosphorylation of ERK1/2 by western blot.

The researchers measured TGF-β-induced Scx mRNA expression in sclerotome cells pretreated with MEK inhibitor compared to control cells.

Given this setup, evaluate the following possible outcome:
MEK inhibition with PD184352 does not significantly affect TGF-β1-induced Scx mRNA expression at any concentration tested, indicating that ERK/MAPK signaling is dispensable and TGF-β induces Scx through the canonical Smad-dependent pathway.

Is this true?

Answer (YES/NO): NO